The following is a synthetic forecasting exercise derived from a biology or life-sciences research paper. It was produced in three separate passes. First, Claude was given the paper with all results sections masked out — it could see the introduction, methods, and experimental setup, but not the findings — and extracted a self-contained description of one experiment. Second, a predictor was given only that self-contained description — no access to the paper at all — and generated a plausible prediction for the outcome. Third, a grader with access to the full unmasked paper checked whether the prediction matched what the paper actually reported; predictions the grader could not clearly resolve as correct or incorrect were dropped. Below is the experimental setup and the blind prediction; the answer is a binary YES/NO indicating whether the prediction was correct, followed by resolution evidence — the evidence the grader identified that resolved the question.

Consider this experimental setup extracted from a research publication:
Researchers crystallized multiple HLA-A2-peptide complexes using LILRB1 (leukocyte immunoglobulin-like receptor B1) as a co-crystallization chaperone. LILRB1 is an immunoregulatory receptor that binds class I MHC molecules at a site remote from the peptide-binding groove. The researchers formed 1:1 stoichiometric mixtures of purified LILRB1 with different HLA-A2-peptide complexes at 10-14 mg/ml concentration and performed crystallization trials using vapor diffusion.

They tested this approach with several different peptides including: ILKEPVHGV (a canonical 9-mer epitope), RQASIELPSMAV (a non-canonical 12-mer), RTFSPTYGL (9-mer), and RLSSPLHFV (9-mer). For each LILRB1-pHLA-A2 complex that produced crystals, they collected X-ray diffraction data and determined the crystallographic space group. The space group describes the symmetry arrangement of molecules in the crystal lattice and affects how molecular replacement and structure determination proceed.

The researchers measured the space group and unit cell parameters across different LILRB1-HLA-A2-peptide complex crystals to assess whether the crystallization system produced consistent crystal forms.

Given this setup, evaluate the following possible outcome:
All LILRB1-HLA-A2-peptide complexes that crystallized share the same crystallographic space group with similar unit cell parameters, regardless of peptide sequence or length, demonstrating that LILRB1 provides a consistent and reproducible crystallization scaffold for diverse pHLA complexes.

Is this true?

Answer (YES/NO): YES